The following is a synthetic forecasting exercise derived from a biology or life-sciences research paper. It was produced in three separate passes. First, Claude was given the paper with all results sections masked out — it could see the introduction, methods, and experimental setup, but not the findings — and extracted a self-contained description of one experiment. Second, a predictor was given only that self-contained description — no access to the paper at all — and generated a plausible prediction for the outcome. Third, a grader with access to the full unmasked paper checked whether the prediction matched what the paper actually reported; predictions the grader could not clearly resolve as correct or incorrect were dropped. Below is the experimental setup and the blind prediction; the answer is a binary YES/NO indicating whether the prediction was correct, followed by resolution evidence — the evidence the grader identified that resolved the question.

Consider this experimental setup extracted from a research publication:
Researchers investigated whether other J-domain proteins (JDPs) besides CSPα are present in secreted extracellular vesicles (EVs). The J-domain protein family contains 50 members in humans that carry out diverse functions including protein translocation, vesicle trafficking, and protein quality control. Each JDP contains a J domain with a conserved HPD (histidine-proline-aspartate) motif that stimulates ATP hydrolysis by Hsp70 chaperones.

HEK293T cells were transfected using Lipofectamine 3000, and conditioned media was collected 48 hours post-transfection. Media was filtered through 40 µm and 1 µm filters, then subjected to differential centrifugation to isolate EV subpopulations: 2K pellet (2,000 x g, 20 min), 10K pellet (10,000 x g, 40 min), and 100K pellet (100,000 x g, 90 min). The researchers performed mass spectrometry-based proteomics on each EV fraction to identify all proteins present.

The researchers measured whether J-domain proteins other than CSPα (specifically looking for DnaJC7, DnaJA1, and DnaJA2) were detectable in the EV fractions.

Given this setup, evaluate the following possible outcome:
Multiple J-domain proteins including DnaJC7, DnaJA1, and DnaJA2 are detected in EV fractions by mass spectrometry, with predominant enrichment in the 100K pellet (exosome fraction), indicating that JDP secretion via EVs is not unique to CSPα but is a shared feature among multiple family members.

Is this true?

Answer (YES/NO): NO